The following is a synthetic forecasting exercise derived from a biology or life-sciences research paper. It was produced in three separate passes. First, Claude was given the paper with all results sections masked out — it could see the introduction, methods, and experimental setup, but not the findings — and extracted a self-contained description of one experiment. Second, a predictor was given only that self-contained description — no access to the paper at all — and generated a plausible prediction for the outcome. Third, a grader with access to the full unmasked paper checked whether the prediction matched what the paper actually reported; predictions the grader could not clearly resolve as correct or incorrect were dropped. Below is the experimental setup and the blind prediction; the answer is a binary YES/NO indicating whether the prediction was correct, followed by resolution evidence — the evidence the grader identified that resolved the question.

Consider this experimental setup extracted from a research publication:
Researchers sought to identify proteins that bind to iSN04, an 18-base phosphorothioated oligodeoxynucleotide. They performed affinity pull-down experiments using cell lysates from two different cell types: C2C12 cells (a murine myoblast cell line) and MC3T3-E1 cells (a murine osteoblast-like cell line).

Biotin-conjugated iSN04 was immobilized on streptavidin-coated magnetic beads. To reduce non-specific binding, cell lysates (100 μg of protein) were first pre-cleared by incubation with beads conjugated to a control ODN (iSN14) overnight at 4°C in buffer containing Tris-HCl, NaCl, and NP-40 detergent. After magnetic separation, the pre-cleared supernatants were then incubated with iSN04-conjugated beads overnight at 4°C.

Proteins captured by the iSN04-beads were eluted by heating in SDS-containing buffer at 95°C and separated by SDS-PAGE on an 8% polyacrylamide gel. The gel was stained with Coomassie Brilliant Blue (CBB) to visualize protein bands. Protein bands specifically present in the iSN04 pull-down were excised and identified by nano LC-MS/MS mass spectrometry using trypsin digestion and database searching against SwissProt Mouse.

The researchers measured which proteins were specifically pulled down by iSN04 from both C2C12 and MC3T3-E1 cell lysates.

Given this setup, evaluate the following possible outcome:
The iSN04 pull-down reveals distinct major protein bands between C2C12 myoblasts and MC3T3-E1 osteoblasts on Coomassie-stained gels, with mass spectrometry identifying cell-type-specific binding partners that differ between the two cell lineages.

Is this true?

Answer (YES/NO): NO